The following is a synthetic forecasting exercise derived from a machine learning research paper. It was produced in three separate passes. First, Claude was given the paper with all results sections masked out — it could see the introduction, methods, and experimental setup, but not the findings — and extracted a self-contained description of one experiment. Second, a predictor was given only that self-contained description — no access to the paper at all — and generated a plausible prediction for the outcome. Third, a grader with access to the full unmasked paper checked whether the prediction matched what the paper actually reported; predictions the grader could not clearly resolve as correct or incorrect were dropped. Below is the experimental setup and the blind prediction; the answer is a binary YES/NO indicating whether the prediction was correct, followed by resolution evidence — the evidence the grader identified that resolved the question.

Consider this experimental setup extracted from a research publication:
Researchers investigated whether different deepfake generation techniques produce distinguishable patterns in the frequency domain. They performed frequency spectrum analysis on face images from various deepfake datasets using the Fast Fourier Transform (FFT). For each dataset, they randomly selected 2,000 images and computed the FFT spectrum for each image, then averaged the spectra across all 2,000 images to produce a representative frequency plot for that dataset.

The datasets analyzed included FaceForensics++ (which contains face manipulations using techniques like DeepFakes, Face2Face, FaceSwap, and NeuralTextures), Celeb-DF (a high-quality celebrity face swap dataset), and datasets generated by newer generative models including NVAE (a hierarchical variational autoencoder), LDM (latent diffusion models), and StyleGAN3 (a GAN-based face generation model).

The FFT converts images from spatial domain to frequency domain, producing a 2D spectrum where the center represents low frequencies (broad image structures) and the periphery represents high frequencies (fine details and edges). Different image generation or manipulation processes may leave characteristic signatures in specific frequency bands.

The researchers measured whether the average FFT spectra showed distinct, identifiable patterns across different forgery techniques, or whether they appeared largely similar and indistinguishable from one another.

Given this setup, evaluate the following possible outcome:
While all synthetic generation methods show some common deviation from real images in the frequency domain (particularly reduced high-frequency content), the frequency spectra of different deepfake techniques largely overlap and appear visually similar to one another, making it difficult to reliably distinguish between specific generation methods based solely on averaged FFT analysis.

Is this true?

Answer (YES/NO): NO